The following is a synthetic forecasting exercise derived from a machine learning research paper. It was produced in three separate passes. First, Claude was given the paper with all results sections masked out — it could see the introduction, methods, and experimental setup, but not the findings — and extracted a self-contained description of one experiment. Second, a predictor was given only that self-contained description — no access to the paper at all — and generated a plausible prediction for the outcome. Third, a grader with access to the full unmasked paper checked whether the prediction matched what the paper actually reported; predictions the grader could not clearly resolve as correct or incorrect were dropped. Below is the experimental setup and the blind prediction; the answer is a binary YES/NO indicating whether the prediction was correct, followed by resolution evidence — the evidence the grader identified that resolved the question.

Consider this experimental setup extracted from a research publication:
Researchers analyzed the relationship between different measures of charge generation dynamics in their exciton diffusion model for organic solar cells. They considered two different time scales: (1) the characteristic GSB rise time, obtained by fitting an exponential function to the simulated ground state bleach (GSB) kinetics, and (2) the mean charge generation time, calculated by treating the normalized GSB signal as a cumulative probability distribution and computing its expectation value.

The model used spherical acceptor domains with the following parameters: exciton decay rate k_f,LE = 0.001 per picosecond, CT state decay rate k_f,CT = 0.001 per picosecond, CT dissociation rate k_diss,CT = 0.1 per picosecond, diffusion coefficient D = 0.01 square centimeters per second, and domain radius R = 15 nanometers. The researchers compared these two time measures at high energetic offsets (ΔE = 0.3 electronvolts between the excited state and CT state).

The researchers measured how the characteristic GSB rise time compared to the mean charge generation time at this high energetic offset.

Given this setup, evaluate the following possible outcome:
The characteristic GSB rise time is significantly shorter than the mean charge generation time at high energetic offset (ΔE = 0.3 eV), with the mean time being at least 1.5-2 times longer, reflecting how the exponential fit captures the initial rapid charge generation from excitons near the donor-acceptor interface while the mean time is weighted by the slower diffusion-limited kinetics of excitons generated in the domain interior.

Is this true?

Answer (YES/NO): NO